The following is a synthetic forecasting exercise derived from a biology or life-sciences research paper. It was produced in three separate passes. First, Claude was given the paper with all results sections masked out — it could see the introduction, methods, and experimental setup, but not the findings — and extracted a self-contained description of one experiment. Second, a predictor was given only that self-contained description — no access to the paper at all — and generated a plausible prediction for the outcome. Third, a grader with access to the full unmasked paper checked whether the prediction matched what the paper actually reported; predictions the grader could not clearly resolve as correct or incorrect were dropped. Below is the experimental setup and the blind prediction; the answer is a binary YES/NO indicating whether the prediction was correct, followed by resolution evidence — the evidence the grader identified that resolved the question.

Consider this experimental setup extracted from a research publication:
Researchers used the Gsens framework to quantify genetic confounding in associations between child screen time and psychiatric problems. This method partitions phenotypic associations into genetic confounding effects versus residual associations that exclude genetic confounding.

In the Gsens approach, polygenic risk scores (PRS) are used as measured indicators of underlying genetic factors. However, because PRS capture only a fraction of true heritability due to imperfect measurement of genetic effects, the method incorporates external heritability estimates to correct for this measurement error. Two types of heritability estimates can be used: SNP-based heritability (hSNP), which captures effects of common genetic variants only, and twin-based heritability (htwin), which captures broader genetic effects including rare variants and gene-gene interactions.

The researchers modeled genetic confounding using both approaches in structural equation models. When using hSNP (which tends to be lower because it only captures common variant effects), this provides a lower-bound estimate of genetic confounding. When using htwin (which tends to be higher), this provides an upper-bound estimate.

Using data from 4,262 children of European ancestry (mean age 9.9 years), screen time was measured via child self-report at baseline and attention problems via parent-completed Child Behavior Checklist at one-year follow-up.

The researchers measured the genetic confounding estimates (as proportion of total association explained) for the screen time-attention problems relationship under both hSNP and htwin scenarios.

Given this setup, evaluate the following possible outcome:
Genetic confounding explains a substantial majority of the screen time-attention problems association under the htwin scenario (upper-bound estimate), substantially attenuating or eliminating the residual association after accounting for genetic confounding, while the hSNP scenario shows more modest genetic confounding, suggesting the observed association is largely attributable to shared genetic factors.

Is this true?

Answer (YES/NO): NO